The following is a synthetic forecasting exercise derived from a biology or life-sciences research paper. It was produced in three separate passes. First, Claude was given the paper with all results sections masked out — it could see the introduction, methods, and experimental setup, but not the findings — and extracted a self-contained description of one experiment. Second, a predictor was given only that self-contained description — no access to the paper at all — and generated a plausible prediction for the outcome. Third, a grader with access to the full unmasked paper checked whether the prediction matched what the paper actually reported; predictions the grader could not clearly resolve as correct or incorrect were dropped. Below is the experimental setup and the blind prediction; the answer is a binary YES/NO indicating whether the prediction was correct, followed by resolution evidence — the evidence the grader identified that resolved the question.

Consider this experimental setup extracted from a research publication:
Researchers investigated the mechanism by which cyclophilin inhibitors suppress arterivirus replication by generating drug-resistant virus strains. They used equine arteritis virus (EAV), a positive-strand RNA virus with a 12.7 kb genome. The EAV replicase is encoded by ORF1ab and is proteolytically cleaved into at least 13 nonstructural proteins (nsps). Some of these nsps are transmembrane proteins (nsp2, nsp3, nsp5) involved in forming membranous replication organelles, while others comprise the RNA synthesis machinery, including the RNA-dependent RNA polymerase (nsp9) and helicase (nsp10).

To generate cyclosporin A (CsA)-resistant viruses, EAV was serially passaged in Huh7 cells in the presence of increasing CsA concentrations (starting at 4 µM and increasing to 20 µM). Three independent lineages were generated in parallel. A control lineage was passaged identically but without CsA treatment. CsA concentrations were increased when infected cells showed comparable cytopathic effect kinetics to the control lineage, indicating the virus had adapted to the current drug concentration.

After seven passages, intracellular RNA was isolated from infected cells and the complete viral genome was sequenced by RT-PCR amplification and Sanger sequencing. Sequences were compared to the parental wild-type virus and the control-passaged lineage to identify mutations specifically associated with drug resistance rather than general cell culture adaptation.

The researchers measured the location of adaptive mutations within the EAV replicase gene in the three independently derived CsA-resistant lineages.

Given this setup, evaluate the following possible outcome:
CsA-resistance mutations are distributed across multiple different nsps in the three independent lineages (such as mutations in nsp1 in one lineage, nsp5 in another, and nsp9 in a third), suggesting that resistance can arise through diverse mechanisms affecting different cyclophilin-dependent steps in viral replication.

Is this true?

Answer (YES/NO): NO